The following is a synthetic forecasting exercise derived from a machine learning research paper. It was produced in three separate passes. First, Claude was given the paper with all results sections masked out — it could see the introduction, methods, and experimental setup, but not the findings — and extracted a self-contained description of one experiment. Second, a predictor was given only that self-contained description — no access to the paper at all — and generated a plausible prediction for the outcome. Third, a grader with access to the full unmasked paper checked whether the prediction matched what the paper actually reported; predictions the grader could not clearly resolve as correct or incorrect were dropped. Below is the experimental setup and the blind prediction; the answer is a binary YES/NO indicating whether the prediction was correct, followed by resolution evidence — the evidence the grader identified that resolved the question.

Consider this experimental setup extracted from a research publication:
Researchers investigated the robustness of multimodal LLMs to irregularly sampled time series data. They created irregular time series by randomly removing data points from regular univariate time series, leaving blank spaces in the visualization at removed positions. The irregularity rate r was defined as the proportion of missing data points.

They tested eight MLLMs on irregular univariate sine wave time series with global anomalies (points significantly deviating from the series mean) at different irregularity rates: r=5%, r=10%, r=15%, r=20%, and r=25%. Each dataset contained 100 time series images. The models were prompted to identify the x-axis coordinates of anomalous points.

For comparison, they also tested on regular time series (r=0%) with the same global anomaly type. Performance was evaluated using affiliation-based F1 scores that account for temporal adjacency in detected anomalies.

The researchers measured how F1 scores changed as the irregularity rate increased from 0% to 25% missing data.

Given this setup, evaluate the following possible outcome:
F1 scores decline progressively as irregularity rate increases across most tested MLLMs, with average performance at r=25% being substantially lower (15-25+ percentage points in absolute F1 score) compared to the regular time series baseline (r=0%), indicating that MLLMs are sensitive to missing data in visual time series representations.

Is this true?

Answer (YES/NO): NO